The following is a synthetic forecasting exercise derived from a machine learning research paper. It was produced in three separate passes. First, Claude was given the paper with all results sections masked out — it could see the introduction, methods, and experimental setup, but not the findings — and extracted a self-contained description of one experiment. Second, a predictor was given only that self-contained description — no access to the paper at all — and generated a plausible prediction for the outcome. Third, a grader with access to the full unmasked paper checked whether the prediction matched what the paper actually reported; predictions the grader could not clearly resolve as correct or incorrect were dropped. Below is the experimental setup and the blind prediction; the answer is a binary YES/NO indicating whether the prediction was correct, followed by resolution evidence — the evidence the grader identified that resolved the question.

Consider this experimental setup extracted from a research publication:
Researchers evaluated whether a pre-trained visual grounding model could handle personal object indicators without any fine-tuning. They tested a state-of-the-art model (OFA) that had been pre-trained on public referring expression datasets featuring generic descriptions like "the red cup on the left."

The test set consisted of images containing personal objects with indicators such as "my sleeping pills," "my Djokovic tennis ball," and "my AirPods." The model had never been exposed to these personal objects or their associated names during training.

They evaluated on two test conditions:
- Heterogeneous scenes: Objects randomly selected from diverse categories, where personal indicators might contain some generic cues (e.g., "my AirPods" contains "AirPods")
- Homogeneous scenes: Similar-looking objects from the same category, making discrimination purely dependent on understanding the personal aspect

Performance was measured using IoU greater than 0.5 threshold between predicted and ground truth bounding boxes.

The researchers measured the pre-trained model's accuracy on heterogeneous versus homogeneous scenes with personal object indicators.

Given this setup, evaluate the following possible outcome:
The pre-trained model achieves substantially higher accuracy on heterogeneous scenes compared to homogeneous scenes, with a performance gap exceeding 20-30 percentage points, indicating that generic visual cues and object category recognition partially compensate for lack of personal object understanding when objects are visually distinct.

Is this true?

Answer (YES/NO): YES